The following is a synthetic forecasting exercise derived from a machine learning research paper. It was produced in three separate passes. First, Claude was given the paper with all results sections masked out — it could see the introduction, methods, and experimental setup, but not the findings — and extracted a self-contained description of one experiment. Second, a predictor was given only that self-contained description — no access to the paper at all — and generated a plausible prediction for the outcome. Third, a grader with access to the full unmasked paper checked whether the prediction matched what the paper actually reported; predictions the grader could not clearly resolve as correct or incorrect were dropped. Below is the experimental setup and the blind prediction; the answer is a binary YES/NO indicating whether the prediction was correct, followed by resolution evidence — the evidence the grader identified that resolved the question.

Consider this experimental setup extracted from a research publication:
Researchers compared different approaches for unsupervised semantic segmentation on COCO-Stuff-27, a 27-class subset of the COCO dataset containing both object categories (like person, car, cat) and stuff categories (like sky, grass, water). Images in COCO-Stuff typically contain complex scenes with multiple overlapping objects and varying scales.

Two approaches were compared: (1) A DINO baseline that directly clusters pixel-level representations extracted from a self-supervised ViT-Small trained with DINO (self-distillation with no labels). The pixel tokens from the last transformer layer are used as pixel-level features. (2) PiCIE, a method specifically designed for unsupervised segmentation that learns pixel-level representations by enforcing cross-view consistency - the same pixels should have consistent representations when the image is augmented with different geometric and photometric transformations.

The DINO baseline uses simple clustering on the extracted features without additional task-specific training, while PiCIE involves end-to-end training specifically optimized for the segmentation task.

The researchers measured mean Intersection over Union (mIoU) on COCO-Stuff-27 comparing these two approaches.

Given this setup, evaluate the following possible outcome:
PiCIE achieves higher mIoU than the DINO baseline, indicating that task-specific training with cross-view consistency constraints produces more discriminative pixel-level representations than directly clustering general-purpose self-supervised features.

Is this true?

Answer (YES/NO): YES